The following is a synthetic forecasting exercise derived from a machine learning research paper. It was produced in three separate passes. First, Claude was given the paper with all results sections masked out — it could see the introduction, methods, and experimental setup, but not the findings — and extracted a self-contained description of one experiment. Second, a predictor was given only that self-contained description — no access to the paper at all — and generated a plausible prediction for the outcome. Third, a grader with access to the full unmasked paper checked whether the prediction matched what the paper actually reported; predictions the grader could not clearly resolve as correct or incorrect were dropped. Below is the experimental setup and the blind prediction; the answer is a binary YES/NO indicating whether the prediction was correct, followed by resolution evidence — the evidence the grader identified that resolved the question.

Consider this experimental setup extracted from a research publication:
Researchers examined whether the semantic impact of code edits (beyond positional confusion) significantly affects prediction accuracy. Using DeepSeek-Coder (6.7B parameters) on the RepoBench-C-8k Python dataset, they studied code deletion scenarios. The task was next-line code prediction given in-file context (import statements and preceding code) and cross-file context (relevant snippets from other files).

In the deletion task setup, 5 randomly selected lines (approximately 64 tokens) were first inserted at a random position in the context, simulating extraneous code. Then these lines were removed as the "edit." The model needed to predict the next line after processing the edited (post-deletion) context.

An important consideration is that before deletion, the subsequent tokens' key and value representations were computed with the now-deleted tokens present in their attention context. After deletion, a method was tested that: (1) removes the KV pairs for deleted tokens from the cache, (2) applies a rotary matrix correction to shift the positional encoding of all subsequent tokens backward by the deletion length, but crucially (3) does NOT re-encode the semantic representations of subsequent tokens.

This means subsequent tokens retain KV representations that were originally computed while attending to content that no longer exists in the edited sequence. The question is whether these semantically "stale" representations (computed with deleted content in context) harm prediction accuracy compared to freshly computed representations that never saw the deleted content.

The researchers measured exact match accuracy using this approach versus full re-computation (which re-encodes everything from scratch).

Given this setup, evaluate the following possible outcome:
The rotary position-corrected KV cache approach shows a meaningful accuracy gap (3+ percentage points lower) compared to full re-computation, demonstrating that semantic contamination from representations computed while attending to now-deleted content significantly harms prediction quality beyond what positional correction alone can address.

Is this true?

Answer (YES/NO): NO